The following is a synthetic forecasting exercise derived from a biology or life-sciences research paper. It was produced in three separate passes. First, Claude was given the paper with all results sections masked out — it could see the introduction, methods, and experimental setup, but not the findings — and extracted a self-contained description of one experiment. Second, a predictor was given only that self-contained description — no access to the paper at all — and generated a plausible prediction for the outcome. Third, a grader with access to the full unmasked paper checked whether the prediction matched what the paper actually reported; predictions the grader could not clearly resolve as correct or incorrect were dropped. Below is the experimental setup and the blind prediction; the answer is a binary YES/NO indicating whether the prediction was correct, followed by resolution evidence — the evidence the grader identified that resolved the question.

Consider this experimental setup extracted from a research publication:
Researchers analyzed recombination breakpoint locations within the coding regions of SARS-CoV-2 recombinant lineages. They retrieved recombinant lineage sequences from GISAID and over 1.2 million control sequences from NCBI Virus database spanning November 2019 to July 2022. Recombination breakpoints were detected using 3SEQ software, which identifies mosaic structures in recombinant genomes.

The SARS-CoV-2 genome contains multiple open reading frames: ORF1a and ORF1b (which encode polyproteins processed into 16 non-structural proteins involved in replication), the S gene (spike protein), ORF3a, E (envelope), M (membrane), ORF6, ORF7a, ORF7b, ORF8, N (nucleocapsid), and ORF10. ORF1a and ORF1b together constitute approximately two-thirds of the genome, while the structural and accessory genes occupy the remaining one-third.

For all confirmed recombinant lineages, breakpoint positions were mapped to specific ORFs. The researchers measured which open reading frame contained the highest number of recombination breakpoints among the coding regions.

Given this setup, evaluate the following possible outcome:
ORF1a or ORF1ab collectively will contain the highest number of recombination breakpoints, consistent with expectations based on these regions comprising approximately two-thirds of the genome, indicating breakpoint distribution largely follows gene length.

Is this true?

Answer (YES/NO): YES